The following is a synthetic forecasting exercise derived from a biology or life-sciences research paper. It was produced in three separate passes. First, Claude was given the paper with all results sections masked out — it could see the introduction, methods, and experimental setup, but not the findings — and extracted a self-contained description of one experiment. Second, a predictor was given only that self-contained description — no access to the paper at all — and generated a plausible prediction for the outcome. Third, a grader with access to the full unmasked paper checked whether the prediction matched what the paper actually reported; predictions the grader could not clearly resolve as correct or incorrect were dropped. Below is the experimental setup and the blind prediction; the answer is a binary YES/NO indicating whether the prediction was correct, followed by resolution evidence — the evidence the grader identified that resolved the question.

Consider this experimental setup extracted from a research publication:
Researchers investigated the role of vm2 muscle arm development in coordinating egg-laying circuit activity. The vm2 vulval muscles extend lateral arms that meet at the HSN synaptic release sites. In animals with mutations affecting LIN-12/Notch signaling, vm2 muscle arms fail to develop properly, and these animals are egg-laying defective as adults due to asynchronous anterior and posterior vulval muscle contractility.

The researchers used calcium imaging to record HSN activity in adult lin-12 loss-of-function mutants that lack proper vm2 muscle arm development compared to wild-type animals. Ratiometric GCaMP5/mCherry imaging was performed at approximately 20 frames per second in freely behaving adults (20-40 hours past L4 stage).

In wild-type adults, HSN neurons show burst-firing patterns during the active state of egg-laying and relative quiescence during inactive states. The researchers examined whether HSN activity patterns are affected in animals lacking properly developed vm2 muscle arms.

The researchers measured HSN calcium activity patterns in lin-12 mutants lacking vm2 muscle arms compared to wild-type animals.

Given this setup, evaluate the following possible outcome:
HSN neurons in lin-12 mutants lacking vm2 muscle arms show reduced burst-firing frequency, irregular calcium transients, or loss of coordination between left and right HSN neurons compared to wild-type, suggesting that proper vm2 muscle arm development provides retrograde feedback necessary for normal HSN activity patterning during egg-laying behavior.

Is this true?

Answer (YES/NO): YES